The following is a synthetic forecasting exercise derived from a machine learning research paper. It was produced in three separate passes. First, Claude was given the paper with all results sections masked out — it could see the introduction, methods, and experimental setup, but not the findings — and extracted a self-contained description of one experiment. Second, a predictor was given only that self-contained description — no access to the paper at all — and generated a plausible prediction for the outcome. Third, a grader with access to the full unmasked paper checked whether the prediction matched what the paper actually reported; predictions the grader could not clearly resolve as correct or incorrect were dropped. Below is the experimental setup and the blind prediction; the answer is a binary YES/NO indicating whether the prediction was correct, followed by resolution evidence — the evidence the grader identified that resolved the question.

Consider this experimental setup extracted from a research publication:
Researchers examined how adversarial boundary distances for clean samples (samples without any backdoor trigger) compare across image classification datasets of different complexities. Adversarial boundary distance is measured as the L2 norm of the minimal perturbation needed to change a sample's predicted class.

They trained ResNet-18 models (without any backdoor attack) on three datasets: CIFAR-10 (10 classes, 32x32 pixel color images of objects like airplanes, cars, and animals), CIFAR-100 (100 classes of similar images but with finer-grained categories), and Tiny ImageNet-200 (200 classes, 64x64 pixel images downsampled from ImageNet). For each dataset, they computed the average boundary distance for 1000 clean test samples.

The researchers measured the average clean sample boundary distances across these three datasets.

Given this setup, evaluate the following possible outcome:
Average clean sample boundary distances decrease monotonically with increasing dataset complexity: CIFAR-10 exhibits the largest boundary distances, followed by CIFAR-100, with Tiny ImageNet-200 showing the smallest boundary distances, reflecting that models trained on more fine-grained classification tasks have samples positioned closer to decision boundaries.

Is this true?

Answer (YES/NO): NO